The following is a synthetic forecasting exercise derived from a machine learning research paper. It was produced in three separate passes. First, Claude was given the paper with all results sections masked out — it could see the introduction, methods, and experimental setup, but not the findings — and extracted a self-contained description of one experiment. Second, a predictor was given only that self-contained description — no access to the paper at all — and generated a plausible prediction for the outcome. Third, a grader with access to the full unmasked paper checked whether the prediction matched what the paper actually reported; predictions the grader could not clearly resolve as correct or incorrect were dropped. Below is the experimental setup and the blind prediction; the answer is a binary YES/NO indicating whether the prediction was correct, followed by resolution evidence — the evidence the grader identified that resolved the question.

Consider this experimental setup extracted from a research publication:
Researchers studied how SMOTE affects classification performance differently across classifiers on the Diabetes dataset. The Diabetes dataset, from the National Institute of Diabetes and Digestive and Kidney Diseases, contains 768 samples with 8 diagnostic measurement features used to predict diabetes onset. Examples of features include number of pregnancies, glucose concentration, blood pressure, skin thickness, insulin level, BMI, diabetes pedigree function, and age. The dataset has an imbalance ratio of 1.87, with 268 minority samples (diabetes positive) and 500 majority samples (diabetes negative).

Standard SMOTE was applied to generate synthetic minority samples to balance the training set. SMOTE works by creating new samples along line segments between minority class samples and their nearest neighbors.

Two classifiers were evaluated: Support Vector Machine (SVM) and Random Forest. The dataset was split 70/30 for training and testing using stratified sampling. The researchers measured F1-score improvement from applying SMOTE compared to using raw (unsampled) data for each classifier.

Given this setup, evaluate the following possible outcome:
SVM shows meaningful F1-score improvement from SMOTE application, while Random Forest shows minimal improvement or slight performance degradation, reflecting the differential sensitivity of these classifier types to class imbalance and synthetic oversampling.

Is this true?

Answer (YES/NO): NO